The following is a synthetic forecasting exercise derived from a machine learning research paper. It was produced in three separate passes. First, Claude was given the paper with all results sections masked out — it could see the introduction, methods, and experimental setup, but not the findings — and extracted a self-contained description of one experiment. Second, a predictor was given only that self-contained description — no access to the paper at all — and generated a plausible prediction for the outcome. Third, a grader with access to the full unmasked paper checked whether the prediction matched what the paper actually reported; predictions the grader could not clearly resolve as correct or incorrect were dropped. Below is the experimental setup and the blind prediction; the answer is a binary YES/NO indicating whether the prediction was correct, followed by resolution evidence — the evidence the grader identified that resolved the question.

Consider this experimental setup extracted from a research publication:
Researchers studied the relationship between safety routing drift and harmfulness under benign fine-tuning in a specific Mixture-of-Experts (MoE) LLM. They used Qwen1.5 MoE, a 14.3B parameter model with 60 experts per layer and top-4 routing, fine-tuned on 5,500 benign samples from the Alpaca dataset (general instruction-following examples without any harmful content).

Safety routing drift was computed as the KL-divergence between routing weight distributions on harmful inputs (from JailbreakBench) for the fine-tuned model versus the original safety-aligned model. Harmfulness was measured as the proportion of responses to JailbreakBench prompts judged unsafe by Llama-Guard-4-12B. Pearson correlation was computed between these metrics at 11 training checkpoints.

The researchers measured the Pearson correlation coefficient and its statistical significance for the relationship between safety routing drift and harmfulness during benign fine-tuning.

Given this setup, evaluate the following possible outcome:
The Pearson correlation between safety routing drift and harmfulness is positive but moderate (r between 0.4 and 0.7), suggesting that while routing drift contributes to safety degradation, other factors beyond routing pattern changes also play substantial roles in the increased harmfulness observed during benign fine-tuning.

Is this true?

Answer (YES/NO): NO